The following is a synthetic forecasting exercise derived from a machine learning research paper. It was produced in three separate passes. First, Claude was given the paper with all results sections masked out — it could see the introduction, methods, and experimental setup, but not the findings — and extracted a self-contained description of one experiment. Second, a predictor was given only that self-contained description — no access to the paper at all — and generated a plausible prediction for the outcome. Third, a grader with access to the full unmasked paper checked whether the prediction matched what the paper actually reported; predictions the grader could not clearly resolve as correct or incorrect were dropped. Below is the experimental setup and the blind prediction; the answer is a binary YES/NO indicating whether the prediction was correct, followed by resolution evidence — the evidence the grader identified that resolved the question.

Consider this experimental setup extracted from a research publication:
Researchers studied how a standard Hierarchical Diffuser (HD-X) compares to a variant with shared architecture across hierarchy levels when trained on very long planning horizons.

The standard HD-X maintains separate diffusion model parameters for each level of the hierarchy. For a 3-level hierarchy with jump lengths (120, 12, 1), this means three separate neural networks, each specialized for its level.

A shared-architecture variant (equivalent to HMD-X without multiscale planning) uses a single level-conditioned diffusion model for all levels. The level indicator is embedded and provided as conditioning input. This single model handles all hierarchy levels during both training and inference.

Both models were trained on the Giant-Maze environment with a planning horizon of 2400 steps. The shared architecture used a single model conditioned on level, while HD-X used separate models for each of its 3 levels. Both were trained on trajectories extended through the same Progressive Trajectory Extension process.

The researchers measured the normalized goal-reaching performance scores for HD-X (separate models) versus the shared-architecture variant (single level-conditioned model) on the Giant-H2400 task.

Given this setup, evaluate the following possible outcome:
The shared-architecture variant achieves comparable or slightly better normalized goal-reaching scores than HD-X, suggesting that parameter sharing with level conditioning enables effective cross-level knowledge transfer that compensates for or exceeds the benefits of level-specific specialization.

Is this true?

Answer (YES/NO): YES